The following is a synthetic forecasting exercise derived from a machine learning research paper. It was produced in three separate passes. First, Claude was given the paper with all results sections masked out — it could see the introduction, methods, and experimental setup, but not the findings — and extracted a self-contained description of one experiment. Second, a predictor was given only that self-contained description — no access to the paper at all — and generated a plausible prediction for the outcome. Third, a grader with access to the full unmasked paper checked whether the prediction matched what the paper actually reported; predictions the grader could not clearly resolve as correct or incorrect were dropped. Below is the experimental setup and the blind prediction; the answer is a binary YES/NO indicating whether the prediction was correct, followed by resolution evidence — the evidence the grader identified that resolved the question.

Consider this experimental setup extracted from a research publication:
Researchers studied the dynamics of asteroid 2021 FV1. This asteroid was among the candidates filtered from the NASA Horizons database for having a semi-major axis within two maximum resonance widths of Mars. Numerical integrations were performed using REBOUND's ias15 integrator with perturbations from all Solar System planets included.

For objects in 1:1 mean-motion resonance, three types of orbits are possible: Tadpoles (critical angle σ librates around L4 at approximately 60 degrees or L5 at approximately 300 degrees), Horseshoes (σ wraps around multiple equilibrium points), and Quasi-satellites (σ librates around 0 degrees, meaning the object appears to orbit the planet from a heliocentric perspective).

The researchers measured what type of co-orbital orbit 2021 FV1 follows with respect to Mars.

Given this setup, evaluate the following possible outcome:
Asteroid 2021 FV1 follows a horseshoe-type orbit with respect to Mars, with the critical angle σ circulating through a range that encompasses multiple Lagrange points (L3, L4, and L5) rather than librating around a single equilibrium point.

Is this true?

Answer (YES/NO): NO